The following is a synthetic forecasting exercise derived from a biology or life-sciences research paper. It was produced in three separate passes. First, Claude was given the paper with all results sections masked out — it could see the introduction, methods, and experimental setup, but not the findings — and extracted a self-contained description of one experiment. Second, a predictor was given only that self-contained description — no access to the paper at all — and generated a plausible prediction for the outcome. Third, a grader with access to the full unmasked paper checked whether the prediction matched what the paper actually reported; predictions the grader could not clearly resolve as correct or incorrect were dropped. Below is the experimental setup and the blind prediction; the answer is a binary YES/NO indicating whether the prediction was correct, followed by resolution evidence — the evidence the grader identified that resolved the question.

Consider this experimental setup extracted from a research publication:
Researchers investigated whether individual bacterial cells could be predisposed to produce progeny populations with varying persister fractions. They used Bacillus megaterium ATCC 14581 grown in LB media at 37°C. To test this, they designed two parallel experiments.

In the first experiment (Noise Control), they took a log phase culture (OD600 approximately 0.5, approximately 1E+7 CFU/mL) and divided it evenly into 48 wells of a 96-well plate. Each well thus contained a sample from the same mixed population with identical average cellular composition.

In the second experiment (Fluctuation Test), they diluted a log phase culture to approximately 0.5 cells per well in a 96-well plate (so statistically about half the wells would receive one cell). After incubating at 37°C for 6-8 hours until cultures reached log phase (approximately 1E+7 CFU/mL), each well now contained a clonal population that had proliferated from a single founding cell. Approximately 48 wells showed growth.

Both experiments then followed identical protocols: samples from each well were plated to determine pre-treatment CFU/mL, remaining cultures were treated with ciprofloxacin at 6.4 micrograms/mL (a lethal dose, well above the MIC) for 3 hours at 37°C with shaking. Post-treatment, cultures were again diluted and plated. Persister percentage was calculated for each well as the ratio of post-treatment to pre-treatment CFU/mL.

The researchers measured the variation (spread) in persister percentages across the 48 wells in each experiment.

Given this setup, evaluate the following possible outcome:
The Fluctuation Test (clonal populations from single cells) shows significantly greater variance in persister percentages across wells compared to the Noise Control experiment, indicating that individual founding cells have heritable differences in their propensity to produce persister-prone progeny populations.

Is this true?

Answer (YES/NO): YES